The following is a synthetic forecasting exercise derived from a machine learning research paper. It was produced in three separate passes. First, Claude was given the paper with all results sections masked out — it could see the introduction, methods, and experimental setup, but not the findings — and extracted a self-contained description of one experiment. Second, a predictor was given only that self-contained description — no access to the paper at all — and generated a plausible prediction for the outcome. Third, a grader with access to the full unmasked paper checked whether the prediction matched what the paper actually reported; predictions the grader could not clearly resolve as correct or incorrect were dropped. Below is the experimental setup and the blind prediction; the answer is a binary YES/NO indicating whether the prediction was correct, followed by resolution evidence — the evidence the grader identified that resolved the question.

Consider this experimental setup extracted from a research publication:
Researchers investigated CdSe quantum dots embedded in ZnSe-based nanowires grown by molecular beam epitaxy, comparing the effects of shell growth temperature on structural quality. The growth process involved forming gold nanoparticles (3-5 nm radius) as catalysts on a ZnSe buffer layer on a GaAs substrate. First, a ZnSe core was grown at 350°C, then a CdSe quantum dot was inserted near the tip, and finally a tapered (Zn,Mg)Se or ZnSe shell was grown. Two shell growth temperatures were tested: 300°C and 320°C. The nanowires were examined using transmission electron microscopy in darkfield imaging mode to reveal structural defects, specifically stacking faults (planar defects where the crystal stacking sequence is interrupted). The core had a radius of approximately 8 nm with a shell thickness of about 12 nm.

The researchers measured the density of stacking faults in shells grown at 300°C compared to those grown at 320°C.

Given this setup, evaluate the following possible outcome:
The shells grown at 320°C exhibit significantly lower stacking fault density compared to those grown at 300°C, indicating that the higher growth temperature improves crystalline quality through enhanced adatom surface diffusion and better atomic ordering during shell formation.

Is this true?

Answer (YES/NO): YES